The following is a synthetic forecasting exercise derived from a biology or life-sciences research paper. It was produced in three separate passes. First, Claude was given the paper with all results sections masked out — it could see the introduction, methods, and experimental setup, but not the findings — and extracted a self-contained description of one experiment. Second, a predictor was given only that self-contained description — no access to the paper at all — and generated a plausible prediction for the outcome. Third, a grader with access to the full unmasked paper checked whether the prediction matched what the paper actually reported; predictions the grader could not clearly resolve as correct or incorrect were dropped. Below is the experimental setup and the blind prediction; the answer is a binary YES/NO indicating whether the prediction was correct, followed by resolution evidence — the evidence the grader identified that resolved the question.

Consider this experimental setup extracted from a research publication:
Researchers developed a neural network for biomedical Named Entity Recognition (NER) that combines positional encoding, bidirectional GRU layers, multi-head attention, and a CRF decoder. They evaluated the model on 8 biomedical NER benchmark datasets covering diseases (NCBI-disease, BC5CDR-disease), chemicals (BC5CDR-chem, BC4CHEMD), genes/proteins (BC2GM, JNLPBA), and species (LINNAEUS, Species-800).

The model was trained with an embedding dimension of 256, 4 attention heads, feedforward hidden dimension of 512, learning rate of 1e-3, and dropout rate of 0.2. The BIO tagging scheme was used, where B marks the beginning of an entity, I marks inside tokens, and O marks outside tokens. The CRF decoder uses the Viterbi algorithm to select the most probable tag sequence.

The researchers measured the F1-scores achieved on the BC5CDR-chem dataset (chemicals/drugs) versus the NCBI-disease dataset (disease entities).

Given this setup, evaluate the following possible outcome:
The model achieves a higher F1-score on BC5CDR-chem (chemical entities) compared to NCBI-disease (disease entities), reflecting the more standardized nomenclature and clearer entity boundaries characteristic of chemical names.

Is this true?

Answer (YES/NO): YES